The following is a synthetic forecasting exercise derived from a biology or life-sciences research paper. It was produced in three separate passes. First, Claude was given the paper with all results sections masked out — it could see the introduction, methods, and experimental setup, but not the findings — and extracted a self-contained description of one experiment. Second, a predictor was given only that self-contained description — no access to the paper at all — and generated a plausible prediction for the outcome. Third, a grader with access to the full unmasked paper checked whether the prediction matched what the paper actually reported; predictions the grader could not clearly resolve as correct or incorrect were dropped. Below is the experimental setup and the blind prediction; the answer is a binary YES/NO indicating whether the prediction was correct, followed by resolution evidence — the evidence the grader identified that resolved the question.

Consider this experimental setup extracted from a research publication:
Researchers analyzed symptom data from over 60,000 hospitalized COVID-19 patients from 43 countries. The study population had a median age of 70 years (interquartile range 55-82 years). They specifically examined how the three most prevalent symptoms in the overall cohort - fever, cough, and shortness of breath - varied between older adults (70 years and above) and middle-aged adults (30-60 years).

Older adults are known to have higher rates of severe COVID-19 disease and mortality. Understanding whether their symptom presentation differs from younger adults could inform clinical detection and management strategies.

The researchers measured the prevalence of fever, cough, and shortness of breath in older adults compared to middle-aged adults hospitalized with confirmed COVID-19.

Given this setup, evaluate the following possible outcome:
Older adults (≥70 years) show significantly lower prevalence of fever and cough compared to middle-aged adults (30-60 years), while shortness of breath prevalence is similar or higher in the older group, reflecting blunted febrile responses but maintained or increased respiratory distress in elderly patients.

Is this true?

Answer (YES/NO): NO